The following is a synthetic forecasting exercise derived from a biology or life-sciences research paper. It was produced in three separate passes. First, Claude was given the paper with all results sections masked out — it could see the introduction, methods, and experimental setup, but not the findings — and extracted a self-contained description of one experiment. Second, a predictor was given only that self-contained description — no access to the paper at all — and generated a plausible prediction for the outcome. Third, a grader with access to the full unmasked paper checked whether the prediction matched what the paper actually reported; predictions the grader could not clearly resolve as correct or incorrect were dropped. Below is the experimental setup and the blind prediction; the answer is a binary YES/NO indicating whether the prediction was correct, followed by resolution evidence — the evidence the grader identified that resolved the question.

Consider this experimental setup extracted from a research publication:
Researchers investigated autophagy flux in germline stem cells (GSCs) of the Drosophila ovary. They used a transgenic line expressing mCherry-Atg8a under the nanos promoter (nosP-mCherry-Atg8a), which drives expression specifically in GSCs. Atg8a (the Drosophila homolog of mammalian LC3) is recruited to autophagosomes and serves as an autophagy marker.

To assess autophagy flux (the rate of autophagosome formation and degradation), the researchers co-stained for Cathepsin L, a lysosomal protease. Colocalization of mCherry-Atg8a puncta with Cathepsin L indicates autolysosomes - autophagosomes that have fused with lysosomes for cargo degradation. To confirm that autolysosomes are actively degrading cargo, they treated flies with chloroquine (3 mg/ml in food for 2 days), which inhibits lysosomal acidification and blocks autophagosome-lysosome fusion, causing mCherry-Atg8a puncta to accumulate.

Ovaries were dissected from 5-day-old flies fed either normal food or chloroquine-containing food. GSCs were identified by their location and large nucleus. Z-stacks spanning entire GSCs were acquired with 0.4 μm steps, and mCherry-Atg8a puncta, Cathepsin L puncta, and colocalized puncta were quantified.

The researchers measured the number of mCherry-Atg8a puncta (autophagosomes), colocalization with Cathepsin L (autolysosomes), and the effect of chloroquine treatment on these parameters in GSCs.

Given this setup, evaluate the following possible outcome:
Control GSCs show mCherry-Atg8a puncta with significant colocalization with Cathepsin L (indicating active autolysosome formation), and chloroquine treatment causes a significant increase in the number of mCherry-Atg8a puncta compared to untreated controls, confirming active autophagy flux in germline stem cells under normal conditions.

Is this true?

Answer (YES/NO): NO